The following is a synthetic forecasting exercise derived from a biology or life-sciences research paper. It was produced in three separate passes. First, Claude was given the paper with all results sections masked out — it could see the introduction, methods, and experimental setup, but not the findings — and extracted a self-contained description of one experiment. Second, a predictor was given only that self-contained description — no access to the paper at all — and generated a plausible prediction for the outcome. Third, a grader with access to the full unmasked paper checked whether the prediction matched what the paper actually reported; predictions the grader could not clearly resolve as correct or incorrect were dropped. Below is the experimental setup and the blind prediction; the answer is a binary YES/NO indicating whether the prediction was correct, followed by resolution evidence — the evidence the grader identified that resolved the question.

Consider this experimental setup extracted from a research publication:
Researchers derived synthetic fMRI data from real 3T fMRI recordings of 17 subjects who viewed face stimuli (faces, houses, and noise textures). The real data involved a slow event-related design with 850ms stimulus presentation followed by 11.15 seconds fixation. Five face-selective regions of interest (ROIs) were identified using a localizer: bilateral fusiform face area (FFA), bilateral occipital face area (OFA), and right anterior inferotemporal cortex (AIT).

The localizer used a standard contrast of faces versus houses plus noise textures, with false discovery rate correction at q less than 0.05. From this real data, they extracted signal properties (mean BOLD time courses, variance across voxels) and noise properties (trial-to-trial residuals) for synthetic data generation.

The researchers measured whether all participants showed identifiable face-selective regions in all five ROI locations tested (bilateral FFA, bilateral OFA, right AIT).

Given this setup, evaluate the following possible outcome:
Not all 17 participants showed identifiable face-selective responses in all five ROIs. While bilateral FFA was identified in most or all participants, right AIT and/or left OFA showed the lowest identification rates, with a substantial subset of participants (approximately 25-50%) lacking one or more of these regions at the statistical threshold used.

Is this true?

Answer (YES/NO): NO